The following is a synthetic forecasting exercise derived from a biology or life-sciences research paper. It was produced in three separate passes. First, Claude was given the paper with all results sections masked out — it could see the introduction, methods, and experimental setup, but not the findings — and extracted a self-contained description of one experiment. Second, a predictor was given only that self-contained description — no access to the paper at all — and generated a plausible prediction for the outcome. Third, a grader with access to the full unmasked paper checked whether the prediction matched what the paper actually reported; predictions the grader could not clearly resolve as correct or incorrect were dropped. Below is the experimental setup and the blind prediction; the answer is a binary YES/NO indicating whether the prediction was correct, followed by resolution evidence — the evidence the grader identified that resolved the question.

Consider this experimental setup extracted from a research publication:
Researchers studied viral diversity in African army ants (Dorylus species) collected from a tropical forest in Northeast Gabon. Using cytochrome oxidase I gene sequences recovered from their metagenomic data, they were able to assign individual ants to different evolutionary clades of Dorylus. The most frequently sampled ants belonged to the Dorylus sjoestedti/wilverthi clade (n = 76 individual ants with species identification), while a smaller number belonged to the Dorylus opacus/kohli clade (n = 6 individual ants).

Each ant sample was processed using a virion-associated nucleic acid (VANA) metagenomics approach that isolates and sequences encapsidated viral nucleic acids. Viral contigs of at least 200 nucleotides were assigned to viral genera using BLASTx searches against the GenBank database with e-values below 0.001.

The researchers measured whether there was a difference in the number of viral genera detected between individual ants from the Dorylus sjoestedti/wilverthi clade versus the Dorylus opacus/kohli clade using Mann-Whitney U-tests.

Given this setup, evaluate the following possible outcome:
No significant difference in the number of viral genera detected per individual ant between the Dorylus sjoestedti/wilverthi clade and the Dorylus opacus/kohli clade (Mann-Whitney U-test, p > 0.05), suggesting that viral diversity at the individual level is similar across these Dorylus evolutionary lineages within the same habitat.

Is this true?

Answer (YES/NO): NO